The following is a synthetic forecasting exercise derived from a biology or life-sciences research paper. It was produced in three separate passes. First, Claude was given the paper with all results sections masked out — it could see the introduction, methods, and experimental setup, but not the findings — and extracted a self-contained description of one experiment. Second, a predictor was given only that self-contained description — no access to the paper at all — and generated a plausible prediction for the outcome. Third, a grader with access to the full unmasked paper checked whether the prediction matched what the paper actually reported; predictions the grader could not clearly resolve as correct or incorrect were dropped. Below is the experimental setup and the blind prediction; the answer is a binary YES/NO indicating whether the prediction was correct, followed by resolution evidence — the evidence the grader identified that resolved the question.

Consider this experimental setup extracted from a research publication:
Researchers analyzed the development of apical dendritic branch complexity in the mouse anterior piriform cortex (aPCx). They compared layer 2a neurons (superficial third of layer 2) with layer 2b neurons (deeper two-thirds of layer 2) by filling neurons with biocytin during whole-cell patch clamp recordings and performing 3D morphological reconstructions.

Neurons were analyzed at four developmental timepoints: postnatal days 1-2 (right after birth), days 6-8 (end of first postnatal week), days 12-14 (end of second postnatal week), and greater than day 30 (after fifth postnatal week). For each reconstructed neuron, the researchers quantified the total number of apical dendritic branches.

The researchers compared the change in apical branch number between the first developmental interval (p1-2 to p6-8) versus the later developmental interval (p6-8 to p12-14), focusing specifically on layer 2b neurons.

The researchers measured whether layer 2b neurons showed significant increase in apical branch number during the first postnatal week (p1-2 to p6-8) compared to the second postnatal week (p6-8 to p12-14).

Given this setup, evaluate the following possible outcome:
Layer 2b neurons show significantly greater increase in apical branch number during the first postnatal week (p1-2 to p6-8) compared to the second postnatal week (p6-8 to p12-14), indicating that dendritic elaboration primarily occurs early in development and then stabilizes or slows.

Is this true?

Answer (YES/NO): YES